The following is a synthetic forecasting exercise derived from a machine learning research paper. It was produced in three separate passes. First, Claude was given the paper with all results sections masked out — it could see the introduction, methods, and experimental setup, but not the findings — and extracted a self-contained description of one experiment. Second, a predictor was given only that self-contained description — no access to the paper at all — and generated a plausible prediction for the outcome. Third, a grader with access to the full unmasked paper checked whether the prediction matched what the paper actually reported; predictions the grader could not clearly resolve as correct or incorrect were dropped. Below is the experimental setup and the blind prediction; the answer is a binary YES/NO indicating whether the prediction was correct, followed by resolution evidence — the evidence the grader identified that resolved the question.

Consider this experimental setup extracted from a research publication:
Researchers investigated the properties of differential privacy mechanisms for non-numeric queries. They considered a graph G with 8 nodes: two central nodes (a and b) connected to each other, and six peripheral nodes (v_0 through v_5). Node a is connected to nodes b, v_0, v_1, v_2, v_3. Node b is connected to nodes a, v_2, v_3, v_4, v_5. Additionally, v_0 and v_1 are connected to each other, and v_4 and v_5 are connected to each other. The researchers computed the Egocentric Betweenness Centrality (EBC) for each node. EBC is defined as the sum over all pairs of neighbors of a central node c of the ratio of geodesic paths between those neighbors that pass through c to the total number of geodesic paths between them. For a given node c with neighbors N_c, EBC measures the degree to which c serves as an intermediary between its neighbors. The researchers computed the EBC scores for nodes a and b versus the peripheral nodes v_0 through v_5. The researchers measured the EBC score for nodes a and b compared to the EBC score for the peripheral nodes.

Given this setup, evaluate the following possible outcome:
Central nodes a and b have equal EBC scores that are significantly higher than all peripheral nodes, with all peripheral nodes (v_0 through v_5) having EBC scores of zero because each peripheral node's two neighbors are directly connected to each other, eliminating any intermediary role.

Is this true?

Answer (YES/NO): YES